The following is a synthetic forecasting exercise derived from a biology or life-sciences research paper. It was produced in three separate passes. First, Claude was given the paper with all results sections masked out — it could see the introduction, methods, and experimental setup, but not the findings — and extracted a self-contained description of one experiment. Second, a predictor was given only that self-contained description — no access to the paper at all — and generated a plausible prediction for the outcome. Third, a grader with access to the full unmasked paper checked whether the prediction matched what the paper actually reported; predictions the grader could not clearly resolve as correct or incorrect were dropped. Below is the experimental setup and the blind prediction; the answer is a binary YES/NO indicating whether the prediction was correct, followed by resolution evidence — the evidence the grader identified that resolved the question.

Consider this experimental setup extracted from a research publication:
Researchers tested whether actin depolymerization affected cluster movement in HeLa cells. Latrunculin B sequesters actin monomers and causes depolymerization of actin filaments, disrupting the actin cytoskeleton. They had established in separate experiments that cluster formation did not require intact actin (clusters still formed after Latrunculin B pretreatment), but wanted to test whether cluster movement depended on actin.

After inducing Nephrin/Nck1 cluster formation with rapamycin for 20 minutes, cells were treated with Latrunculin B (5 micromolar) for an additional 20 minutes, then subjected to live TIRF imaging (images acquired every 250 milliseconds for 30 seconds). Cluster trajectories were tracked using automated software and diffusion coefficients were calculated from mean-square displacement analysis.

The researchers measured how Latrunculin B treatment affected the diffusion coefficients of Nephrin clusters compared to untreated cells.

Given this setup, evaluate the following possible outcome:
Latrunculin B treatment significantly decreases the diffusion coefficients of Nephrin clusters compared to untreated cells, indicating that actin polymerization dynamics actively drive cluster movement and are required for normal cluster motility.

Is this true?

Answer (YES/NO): YES